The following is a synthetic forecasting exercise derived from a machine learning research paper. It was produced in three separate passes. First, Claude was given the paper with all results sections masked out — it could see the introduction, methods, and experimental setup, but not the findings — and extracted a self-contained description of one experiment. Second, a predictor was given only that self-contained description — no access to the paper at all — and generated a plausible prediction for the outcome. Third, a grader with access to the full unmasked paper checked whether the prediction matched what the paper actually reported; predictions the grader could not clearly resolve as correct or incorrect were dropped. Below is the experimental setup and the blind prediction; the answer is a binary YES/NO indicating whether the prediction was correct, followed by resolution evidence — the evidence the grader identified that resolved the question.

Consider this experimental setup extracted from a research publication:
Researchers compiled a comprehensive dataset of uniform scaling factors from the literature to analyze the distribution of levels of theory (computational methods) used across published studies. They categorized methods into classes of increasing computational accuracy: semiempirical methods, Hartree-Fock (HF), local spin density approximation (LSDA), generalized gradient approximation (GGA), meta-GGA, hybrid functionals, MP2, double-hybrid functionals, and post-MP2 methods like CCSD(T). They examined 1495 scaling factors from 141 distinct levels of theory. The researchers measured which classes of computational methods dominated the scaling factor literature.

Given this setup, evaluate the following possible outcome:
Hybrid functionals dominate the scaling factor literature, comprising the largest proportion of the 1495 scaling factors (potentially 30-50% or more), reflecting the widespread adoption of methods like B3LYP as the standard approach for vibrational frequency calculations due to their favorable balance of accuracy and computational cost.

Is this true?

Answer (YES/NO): YES